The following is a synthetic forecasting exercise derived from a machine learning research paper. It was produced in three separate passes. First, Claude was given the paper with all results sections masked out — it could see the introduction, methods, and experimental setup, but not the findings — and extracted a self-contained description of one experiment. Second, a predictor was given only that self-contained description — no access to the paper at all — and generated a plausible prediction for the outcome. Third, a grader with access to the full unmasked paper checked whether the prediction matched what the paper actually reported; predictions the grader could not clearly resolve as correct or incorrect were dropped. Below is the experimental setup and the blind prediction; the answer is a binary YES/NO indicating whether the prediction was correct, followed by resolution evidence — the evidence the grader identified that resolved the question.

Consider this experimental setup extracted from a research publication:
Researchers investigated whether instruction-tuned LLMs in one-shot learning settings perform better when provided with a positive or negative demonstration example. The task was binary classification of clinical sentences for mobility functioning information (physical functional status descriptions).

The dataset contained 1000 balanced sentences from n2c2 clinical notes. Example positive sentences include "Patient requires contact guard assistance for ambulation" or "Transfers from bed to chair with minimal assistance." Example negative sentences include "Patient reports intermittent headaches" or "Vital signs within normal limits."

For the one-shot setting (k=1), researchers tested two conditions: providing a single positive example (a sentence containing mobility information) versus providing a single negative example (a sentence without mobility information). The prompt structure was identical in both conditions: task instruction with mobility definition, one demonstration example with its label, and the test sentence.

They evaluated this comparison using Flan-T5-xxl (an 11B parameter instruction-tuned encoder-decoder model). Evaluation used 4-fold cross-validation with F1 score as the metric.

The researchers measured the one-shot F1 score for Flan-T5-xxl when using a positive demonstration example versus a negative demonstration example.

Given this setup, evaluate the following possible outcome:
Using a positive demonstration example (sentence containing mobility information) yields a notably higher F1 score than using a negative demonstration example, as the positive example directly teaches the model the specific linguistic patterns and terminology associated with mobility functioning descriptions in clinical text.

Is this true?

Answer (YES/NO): YES